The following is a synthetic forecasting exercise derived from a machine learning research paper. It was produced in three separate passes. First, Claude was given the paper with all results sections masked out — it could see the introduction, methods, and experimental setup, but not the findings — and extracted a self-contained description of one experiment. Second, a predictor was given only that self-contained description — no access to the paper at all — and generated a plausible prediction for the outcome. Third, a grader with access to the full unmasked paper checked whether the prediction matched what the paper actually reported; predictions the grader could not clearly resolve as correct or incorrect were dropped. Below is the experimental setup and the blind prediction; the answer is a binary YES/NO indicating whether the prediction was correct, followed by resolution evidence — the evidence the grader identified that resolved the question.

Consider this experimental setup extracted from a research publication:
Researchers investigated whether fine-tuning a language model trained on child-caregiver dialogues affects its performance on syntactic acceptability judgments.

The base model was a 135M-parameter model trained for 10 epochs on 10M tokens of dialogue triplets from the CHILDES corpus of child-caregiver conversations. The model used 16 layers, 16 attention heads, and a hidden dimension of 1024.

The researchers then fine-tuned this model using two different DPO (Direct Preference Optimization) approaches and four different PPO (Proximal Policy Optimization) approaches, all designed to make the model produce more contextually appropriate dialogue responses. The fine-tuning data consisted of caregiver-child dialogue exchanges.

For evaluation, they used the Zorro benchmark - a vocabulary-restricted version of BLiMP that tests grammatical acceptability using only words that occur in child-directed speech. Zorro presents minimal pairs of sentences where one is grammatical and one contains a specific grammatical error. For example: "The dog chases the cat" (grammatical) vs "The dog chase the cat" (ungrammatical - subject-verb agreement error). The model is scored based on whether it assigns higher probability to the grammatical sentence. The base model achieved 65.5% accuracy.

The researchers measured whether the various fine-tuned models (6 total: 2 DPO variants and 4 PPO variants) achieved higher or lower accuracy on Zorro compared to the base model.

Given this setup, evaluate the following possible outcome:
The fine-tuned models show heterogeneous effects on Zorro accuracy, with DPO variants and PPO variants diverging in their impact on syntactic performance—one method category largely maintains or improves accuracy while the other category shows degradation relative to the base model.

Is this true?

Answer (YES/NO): NO